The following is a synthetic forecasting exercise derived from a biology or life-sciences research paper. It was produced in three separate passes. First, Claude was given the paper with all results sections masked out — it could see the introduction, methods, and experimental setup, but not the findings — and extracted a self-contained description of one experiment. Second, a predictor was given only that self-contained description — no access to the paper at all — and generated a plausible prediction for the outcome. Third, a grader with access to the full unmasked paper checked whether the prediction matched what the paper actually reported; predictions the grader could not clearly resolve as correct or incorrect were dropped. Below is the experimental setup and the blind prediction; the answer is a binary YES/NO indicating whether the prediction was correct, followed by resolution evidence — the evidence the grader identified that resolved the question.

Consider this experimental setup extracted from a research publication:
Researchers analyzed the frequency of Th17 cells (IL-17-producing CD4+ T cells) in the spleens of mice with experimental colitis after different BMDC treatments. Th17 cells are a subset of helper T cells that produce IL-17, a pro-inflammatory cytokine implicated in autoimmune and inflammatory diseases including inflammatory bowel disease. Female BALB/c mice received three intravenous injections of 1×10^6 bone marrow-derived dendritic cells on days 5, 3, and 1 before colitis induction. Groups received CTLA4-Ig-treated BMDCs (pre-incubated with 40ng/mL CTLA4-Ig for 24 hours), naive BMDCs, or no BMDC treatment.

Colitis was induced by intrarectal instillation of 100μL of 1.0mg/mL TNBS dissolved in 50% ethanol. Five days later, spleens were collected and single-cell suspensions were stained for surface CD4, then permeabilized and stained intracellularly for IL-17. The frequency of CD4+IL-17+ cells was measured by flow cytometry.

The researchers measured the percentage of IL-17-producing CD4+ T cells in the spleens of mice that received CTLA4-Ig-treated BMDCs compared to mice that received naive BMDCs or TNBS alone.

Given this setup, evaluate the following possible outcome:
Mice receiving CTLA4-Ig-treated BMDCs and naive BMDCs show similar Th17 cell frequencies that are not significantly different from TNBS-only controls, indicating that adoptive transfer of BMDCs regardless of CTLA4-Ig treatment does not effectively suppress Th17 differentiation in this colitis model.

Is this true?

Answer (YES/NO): NO